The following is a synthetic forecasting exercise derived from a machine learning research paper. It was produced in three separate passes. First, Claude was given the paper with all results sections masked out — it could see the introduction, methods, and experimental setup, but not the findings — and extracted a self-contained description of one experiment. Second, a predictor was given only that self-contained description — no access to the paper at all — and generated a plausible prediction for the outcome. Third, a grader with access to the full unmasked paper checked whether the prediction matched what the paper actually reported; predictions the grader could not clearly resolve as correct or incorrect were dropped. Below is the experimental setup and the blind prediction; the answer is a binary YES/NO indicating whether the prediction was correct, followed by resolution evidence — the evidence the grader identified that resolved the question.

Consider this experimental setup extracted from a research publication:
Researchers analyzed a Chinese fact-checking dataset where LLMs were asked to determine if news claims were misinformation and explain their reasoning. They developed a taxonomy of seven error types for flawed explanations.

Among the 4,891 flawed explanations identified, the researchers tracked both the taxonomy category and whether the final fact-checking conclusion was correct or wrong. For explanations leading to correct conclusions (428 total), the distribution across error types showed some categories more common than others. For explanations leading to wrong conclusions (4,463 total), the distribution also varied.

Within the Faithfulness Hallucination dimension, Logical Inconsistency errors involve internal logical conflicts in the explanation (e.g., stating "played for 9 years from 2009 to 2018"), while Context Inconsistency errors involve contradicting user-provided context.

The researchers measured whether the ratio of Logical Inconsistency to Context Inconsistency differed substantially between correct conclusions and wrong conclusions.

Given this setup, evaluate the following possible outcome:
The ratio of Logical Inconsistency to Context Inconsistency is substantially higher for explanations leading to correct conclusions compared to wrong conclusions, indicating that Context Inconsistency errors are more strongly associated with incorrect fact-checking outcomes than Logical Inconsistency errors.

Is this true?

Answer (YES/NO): YES